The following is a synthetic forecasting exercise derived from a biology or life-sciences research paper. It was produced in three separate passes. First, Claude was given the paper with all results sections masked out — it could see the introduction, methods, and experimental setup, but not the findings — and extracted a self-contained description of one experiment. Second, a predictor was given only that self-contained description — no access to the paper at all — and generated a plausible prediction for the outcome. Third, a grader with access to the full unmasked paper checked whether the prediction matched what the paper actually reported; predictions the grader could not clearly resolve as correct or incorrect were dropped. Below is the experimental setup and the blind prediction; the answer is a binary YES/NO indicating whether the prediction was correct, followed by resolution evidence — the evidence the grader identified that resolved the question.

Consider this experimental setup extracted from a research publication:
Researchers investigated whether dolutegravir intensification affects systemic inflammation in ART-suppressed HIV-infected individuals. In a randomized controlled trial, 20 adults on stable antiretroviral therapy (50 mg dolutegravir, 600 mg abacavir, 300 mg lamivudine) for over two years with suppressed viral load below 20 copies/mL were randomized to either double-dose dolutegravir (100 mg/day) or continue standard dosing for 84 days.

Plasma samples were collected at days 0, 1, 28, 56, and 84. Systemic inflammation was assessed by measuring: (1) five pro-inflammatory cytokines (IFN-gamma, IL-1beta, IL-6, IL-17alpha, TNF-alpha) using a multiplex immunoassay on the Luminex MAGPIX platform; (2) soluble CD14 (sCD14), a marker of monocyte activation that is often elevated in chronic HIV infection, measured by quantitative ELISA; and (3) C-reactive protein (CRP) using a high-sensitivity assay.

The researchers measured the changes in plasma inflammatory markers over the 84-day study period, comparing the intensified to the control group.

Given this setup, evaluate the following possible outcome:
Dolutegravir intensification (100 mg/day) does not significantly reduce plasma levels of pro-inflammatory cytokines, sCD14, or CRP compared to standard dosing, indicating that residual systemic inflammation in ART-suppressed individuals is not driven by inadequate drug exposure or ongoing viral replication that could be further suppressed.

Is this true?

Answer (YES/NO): NO